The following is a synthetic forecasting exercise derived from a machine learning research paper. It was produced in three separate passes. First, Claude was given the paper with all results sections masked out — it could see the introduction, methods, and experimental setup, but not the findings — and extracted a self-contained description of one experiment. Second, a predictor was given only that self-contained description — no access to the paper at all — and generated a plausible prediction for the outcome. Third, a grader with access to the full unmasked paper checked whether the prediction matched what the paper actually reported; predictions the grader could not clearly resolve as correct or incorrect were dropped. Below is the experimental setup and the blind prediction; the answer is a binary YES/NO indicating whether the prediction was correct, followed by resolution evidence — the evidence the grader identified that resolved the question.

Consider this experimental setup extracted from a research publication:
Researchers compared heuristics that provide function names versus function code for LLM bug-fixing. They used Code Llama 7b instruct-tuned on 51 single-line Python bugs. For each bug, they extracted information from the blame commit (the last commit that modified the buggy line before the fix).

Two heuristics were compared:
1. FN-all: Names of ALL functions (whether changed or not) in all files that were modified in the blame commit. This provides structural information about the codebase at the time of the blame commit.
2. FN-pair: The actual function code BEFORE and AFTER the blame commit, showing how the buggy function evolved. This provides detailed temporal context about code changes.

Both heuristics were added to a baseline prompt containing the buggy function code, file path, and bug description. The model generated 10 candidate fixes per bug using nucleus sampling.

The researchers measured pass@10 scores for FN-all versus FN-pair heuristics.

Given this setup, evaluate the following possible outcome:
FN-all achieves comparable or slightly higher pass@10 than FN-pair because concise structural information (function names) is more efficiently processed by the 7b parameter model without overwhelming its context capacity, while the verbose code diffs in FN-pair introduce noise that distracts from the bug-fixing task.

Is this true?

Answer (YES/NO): NO